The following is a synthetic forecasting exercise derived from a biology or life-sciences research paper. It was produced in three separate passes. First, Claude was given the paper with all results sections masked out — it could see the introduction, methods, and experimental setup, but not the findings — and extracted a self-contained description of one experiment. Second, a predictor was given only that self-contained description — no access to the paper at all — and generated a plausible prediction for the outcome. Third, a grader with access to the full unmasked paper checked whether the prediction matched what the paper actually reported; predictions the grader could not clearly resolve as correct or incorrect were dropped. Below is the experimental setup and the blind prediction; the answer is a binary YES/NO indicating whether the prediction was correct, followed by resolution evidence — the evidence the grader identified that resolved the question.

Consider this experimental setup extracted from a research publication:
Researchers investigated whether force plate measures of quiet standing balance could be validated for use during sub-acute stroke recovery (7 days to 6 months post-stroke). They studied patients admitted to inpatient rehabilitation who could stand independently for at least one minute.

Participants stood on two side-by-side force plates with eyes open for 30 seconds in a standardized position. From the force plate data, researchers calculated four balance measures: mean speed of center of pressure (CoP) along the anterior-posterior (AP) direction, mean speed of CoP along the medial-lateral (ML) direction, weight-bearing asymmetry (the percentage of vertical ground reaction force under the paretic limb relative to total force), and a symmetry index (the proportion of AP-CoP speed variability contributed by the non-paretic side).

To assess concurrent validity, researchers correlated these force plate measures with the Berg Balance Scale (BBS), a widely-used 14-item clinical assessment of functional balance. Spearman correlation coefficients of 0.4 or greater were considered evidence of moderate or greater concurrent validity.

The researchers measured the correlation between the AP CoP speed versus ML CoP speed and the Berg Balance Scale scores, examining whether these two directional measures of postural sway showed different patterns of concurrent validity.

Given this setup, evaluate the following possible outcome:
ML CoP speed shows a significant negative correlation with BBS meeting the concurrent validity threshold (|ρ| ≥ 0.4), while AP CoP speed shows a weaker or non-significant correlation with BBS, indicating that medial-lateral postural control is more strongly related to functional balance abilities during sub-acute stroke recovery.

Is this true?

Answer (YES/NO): NO